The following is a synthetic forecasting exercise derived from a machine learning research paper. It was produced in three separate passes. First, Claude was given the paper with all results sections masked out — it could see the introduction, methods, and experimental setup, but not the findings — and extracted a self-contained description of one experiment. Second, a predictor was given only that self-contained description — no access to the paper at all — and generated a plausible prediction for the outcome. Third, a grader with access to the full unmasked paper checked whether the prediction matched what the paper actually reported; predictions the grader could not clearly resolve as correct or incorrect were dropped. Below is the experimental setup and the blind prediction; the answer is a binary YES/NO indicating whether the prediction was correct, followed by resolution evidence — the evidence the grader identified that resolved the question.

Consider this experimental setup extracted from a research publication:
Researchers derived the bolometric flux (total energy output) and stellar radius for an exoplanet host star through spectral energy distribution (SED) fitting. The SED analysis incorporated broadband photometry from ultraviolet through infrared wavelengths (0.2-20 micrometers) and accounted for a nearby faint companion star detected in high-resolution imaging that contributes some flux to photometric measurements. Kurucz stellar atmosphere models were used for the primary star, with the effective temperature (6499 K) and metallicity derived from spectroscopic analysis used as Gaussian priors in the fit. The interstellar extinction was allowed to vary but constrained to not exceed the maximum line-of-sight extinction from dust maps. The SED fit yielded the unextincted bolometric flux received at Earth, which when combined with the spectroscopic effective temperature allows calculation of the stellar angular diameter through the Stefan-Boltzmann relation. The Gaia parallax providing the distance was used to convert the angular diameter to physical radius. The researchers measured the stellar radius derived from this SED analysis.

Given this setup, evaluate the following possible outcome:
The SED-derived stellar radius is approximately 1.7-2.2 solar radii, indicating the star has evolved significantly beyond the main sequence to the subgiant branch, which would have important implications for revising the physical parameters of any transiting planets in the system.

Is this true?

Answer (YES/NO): NO